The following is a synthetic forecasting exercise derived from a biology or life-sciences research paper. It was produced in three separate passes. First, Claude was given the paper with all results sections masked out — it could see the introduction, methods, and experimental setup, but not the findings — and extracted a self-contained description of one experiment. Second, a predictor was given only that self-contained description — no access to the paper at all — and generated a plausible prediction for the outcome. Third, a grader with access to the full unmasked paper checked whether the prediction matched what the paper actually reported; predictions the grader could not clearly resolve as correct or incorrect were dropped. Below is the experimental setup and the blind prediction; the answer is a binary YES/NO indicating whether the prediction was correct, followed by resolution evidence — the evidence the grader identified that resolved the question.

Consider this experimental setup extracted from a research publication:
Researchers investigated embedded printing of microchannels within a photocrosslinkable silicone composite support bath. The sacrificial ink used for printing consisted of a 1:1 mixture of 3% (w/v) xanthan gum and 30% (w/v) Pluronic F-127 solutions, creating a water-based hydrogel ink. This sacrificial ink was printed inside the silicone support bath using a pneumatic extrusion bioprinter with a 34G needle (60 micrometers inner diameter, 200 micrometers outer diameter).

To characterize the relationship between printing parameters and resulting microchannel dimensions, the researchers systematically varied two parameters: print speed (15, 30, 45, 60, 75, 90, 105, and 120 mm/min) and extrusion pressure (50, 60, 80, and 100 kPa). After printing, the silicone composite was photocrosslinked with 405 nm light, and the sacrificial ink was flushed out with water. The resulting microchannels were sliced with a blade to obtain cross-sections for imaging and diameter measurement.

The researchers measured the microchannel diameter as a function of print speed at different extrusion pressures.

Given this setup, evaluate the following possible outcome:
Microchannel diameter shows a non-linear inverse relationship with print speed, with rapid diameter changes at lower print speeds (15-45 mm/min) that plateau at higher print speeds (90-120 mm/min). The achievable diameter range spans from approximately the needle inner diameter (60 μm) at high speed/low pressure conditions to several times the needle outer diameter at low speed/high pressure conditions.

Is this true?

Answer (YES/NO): NO